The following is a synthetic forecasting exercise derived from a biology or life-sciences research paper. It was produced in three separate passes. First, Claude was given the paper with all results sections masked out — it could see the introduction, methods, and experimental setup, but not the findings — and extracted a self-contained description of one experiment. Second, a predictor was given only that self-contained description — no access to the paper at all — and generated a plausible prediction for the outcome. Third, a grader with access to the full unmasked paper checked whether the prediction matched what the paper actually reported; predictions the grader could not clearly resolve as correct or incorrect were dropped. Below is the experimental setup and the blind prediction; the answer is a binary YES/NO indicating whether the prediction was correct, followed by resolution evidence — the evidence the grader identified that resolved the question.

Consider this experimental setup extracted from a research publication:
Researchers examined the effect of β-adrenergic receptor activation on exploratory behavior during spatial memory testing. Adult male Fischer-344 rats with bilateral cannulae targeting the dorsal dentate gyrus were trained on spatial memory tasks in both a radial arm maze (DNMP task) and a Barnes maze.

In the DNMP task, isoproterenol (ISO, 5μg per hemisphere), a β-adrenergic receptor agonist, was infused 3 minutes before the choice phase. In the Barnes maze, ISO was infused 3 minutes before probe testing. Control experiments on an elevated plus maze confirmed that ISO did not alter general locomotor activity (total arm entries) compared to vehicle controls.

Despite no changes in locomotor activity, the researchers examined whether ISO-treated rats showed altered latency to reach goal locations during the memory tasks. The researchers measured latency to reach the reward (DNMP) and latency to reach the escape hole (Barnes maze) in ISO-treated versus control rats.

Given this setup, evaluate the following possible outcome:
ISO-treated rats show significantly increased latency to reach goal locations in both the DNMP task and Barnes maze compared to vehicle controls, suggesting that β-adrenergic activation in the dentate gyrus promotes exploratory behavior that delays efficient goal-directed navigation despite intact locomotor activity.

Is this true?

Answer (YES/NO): YES